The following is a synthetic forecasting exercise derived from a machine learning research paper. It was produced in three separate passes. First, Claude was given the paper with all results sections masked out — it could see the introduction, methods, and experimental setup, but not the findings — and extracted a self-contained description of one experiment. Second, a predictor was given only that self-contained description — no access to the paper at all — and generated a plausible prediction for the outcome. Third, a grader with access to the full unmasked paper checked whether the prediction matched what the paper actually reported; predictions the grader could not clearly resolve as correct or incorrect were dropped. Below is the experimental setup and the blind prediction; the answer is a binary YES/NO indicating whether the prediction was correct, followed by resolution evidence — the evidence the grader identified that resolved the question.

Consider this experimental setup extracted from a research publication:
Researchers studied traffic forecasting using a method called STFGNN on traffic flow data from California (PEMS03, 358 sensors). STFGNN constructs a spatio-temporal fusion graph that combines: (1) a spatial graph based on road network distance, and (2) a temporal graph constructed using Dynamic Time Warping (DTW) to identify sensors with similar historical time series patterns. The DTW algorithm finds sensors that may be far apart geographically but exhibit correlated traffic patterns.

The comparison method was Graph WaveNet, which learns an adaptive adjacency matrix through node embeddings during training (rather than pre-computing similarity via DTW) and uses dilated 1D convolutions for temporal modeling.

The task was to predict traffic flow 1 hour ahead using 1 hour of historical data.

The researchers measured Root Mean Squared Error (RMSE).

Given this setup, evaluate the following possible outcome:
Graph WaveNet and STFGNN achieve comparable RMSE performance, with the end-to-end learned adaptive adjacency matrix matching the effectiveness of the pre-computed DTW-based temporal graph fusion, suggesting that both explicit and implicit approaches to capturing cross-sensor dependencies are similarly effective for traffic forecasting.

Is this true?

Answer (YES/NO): NO